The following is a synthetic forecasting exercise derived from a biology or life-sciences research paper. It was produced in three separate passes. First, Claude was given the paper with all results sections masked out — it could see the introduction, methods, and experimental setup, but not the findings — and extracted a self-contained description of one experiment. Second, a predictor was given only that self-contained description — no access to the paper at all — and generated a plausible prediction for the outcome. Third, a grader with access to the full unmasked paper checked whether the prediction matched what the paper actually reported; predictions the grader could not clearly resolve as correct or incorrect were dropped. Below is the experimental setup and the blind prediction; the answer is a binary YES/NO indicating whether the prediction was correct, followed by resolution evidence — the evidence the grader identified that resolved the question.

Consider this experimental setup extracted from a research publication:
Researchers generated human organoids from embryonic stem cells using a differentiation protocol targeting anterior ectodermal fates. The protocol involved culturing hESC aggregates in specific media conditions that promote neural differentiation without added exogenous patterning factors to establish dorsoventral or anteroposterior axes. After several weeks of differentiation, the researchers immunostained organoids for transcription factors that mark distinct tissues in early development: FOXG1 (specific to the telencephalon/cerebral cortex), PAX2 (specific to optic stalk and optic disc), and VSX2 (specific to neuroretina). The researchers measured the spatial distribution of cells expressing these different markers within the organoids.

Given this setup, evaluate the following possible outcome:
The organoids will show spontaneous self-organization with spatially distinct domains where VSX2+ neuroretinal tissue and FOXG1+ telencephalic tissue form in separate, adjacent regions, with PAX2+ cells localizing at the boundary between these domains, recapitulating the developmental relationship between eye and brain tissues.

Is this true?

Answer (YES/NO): YES